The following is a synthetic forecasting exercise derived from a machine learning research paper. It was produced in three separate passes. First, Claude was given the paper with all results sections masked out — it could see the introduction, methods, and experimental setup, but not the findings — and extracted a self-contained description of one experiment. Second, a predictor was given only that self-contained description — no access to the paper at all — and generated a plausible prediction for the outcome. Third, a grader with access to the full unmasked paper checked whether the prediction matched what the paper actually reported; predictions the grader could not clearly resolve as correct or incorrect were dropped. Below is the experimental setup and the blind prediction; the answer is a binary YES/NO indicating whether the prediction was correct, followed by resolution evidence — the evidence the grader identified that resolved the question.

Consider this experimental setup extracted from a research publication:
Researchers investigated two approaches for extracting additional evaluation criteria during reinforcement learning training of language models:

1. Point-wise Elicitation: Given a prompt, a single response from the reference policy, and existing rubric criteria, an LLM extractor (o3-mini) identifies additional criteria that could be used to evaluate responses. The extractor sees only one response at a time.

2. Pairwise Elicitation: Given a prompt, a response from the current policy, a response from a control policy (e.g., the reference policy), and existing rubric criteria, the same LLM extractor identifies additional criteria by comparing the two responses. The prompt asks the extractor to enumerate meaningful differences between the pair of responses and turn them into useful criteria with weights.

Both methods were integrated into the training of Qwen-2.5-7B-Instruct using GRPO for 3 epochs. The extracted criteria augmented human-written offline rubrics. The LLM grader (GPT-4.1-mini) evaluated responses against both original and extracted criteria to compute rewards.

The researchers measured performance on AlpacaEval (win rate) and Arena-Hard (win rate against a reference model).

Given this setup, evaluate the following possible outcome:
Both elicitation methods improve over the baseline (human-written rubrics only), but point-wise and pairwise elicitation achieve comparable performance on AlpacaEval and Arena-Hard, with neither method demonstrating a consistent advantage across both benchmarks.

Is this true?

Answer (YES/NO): NO